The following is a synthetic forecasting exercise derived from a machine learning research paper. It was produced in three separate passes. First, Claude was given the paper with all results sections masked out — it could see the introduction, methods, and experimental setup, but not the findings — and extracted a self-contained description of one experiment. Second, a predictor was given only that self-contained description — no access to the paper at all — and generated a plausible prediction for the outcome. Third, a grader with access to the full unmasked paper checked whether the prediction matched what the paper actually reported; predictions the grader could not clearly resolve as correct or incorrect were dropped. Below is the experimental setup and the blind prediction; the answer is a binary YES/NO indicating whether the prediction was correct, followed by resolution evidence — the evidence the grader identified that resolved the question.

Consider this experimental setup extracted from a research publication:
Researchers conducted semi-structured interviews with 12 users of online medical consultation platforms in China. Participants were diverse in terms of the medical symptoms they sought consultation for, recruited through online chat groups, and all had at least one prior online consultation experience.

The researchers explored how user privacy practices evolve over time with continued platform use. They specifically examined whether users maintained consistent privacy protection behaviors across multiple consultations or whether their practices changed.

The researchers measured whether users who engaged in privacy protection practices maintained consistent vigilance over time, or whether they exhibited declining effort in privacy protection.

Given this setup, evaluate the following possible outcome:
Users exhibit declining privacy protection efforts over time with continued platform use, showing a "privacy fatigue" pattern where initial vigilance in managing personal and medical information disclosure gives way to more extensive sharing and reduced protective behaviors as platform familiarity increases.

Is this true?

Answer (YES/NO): YES